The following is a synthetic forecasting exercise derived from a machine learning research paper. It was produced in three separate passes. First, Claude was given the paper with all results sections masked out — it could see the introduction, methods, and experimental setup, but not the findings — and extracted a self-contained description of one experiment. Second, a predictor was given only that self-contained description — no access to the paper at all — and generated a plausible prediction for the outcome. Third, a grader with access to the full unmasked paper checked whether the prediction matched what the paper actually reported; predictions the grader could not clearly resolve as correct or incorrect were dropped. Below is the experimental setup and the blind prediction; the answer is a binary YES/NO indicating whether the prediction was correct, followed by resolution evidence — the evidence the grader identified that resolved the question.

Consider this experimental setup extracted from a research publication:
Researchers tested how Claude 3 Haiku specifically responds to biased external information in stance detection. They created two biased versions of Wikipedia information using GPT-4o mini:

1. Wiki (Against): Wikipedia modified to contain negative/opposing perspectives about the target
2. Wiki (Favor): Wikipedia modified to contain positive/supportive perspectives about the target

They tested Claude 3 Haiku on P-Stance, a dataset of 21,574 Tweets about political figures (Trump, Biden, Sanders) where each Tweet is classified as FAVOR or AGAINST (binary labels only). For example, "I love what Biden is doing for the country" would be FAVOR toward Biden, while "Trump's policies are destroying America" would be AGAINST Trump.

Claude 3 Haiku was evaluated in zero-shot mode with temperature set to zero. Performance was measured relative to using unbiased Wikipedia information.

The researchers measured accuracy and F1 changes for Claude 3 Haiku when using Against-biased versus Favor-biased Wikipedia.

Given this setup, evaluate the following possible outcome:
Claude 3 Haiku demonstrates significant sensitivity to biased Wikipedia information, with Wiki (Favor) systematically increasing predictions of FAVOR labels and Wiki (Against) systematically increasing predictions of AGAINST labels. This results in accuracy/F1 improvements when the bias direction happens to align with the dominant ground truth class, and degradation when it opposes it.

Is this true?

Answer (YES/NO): NO